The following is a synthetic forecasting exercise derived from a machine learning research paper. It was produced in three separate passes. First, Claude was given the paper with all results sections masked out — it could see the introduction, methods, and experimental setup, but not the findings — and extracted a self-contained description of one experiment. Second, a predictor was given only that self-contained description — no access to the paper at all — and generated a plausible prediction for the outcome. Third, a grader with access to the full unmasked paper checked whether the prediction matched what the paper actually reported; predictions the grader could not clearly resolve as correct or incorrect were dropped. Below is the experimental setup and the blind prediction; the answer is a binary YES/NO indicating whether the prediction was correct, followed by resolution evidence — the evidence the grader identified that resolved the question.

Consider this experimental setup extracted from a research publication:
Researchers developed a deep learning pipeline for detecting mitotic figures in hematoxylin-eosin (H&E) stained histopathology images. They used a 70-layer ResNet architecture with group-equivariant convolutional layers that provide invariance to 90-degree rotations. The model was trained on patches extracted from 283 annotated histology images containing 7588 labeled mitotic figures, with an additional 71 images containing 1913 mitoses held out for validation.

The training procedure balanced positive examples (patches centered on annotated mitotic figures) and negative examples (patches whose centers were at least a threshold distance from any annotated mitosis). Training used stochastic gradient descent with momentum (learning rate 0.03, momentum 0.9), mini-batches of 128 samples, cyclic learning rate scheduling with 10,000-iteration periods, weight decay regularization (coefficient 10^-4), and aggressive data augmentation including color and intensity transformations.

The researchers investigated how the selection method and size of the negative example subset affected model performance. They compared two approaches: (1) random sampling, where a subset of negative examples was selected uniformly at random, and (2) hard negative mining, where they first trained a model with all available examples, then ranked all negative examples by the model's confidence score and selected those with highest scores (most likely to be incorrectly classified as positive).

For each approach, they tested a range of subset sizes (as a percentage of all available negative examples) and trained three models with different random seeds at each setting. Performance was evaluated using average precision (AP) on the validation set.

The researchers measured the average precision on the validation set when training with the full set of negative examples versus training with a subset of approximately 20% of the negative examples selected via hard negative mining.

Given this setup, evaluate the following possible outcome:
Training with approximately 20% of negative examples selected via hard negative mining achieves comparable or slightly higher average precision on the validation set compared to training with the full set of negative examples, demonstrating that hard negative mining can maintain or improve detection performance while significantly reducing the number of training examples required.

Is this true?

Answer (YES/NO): YES